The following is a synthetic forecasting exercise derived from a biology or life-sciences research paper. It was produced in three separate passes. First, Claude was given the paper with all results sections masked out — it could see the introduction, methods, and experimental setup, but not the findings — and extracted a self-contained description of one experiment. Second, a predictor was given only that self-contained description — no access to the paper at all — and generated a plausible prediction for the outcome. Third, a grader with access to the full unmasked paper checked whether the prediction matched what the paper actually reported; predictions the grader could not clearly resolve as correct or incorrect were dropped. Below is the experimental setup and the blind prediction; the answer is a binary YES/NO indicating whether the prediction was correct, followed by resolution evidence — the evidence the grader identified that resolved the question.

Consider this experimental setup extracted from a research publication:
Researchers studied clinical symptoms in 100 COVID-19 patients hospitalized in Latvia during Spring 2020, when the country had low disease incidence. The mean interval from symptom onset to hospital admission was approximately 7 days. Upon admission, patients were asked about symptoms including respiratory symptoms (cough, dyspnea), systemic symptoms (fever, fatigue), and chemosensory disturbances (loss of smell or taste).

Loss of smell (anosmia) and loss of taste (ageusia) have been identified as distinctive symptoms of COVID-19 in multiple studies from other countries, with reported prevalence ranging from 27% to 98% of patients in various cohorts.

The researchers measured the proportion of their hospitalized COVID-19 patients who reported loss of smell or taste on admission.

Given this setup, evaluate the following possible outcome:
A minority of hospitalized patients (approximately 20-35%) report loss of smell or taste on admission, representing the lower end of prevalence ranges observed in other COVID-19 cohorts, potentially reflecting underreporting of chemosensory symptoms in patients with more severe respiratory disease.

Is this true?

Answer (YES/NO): NO